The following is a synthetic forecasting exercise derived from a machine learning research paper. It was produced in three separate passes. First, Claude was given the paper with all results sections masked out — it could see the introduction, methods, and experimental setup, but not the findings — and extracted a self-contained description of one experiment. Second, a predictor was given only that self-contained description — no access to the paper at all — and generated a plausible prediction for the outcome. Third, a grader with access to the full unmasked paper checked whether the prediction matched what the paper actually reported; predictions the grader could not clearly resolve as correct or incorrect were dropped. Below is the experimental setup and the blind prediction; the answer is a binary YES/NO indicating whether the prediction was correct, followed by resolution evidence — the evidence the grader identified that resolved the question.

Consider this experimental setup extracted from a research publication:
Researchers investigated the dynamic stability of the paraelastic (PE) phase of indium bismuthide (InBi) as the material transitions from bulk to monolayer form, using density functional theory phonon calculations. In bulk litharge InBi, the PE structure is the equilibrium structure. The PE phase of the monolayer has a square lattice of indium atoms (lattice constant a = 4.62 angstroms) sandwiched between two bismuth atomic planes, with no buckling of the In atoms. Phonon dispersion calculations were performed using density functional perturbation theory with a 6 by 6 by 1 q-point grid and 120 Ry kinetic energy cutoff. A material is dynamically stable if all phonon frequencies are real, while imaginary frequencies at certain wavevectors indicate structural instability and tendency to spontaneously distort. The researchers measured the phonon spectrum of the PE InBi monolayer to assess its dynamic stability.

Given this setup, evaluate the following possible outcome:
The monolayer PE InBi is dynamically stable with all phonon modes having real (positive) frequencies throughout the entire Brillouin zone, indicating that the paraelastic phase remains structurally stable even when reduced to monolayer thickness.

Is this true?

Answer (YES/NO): NO